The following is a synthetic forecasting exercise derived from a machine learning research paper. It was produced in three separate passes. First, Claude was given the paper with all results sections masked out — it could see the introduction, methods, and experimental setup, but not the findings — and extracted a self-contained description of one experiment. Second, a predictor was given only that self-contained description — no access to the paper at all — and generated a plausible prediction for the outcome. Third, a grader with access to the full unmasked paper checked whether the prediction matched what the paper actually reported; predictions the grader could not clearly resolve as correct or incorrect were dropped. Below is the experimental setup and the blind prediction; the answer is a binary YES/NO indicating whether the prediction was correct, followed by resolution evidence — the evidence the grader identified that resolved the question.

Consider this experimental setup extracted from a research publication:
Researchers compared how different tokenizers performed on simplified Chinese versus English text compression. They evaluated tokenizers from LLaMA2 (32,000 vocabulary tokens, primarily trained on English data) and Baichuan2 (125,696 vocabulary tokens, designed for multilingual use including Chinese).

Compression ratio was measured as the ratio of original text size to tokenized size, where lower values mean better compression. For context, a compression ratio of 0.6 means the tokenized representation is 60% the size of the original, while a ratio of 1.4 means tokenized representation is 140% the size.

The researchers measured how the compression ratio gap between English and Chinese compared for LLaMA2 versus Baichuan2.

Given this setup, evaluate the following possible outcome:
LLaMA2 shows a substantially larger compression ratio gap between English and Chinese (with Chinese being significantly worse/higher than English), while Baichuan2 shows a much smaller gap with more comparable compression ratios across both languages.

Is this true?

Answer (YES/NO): NO